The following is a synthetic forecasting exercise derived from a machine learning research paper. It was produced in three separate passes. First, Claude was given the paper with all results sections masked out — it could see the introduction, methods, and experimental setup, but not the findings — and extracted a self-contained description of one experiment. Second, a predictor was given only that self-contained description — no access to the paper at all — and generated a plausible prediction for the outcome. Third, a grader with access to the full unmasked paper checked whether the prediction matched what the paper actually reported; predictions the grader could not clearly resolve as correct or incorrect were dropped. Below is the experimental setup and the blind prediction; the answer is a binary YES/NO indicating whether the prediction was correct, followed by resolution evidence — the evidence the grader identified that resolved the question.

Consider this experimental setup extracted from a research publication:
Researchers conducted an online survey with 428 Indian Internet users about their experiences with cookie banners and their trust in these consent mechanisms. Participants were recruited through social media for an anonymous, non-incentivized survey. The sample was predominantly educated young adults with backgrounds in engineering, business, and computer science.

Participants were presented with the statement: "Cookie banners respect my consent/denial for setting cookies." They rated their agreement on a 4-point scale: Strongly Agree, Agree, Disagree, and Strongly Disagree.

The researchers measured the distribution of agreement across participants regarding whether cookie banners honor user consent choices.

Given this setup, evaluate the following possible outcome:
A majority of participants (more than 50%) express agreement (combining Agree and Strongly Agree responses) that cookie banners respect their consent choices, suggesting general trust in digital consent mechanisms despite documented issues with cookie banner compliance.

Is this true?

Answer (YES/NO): NO